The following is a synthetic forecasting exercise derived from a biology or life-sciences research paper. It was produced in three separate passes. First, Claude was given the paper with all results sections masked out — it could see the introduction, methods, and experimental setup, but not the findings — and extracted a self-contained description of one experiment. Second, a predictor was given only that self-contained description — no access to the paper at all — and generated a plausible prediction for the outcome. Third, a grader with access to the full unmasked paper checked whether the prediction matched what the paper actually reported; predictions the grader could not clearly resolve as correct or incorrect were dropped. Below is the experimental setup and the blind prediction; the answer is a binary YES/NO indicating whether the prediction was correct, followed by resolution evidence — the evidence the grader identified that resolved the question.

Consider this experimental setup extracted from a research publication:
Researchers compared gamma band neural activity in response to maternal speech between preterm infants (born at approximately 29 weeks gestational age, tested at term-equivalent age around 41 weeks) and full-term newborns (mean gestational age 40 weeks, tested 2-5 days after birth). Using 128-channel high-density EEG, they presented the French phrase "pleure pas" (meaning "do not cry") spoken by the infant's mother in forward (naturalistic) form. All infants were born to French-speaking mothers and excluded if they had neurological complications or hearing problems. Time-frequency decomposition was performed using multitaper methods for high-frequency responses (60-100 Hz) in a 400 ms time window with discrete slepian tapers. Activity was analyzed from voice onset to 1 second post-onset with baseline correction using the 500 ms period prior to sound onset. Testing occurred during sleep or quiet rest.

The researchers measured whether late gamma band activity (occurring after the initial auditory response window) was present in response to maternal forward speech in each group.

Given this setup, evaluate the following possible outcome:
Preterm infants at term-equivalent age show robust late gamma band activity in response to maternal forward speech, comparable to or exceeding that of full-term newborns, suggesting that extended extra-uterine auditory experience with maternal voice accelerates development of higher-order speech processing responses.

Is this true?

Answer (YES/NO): NO